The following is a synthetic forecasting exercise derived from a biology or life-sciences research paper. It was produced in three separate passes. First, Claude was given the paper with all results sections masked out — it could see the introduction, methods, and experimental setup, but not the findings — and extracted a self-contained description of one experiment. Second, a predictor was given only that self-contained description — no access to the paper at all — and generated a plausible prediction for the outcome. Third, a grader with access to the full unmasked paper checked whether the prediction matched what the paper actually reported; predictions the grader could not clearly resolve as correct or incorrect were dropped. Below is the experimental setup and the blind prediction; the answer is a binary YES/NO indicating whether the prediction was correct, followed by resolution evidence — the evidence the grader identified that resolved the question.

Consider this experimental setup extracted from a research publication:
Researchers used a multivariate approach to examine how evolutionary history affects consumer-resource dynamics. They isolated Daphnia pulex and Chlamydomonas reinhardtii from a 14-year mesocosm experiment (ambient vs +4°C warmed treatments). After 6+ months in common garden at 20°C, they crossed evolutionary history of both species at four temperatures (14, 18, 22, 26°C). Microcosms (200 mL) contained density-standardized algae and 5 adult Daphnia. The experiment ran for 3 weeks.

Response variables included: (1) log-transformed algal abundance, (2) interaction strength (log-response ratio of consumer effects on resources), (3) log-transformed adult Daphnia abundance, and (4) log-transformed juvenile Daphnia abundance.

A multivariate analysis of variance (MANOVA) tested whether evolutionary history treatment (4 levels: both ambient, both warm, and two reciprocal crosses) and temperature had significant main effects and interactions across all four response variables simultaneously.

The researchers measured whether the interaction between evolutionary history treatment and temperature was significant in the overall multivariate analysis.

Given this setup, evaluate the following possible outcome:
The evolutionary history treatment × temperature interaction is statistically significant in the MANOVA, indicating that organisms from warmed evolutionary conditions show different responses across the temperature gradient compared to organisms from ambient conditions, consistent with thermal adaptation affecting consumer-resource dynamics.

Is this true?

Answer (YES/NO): YES